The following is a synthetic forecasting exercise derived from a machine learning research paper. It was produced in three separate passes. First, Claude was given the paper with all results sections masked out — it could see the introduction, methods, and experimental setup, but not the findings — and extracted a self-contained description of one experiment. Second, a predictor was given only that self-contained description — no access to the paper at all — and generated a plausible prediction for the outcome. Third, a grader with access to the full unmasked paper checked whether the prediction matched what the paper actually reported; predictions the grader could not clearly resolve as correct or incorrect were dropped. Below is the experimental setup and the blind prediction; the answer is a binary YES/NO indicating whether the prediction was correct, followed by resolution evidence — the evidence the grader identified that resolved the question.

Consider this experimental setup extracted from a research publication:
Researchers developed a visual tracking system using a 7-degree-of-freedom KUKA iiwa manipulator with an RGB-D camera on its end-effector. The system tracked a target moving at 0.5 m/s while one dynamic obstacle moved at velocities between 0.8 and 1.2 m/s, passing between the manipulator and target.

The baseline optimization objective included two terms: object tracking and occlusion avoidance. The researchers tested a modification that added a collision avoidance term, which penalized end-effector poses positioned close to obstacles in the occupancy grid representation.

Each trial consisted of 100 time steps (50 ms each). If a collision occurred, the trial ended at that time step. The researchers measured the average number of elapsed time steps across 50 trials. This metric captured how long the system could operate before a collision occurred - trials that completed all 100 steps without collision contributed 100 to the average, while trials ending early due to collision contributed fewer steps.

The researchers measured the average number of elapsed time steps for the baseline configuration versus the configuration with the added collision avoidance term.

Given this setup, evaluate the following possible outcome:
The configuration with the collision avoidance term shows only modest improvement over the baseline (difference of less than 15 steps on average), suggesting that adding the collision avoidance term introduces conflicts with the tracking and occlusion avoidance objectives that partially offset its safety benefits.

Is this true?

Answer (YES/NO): YES